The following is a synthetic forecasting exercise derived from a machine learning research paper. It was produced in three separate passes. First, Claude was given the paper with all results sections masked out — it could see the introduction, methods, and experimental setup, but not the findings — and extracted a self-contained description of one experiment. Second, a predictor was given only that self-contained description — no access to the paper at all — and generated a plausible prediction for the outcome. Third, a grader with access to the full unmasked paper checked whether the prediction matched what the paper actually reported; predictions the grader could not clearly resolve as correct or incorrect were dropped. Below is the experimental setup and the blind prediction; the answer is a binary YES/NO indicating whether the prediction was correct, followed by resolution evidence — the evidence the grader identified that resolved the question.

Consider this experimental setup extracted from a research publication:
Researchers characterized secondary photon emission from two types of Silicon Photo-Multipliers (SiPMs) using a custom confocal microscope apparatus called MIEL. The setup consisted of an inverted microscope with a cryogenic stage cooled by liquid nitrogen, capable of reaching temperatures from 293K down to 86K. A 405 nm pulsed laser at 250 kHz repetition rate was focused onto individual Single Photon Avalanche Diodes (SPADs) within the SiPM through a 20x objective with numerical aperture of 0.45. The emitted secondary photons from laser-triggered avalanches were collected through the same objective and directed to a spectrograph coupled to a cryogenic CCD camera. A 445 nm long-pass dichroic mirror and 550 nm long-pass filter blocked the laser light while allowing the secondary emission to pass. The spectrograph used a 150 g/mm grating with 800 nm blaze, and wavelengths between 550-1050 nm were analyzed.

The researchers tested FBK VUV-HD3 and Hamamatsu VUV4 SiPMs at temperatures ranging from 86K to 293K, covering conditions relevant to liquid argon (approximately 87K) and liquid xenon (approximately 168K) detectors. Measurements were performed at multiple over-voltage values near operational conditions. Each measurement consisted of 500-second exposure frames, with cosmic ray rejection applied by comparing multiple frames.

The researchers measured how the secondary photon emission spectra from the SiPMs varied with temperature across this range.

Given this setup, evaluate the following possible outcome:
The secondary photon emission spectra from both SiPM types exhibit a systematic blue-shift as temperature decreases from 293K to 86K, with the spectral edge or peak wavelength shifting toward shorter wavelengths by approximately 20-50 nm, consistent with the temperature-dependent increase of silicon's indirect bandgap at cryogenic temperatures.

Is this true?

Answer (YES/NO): NO